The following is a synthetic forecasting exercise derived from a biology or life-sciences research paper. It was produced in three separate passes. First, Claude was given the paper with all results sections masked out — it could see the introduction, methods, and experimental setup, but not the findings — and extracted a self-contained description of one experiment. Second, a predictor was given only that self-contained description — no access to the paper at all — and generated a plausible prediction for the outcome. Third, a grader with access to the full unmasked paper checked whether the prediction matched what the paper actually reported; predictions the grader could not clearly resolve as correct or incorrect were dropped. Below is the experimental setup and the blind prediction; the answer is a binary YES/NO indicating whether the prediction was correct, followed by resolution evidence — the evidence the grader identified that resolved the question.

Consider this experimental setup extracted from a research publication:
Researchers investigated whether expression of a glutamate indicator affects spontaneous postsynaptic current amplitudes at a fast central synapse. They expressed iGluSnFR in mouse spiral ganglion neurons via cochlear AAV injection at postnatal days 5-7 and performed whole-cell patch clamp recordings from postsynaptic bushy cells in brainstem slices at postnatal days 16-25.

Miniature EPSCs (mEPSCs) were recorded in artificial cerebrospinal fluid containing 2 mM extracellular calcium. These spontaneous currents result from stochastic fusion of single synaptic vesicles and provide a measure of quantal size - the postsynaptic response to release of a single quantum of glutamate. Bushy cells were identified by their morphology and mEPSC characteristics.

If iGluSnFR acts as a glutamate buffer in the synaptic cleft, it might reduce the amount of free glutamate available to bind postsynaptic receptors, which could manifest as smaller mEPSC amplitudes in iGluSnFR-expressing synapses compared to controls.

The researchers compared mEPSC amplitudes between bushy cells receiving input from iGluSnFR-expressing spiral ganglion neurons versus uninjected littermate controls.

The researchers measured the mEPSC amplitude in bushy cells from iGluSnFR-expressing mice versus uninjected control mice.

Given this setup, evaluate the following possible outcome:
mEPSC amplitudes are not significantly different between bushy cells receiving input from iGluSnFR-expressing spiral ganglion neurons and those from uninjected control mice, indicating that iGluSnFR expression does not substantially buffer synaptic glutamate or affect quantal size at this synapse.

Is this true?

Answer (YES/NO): NO